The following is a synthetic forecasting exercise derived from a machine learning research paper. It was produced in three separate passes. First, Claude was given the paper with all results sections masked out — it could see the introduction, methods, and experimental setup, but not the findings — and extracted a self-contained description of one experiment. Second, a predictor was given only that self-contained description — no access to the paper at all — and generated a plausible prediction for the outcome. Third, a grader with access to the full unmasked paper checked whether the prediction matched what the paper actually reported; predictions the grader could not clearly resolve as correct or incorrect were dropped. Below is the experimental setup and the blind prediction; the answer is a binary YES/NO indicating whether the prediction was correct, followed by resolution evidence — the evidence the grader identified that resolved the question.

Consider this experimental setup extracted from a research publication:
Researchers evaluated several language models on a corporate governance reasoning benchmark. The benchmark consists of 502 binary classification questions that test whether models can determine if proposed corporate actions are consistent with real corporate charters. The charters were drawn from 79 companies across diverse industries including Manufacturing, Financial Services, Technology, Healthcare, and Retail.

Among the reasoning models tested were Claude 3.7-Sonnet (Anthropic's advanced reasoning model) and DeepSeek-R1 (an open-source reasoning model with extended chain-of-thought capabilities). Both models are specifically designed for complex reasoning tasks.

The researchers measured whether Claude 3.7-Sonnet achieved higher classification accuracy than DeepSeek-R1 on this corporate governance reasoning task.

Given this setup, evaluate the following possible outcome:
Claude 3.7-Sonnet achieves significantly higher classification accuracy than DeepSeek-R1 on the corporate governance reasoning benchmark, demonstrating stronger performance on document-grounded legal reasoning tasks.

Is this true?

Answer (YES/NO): YES